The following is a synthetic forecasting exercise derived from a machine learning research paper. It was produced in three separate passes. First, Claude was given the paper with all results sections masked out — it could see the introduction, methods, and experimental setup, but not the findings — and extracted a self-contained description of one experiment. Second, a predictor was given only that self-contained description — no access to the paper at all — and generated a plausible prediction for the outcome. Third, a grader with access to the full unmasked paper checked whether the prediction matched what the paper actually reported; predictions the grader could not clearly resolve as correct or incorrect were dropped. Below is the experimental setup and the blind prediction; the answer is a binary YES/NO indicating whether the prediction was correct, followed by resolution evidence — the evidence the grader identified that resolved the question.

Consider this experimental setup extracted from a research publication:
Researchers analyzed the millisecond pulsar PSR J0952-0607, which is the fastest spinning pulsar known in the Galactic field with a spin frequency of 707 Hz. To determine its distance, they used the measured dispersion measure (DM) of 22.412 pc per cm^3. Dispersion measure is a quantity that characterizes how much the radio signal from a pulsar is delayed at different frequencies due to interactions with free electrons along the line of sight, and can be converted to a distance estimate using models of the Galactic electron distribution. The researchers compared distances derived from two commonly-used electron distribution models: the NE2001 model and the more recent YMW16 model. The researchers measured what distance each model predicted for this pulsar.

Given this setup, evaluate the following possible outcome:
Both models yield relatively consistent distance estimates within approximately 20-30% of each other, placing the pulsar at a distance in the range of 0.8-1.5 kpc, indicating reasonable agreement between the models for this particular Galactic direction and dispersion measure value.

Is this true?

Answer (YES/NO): NO